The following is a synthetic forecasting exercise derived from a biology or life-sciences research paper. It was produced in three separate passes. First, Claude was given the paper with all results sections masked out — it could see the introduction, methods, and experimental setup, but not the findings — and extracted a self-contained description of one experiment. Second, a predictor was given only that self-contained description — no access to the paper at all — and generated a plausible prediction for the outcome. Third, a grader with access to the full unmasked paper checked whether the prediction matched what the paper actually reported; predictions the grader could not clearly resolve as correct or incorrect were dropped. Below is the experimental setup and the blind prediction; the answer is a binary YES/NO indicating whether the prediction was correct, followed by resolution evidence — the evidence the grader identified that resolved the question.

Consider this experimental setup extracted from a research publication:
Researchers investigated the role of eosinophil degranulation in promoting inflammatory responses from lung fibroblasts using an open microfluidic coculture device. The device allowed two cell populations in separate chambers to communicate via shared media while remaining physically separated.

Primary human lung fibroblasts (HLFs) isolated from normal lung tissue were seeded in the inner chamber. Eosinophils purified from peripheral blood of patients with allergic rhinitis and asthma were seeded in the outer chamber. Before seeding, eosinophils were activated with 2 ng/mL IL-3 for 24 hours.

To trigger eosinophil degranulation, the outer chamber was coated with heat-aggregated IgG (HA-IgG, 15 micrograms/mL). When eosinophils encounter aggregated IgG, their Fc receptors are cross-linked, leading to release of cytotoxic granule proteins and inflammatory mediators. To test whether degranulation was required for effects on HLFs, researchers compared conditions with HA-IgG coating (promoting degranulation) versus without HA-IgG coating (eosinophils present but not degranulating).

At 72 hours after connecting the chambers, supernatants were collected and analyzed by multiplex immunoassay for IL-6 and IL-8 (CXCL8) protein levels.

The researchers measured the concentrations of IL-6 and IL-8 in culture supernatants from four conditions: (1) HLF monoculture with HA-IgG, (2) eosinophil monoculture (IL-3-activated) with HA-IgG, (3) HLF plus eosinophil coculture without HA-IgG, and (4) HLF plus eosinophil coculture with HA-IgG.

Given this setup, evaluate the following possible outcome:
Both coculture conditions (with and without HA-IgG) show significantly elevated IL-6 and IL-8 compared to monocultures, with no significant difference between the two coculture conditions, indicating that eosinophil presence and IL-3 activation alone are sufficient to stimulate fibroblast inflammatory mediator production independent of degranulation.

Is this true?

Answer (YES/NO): NO